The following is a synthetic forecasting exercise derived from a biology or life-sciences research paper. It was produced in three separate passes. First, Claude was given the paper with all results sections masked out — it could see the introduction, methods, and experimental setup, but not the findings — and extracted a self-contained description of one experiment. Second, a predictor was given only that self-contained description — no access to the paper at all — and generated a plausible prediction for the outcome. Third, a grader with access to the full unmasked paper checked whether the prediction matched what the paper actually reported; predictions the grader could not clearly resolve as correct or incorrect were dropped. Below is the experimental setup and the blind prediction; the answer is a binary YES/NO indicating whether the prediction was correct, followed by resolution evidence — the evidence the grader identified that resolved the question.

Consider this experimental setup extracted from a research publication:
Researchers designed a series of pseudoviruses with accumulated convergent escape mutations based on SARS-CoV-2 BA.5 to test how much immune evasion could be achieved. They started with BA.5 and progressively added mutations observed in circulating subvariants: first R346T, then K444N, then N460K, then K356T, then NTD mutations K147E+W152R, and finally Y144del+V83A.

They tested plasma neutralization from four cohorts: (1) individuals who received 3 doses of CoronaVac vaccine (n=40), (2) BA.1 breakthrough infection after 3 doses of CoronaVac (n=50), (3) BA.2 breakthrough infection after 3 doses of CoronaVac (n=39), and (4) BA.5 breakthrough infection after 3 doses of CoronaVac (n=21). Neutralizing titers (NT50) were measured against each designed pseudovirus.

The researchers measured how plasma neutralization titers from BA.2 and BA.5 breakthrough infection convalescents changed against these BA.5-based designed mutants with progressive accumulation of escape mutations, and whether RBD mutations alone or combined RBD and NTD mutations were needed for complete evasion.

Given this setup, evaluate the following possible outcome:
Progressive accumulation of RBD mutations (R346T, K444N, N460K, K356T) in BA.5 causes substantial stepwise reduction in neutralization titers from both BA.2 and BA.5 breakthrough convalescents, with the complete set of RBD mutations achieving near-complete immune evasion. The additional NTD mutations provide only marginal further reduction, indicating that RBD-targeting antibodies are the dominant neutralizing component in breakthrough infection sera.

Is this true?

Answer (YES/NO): NO